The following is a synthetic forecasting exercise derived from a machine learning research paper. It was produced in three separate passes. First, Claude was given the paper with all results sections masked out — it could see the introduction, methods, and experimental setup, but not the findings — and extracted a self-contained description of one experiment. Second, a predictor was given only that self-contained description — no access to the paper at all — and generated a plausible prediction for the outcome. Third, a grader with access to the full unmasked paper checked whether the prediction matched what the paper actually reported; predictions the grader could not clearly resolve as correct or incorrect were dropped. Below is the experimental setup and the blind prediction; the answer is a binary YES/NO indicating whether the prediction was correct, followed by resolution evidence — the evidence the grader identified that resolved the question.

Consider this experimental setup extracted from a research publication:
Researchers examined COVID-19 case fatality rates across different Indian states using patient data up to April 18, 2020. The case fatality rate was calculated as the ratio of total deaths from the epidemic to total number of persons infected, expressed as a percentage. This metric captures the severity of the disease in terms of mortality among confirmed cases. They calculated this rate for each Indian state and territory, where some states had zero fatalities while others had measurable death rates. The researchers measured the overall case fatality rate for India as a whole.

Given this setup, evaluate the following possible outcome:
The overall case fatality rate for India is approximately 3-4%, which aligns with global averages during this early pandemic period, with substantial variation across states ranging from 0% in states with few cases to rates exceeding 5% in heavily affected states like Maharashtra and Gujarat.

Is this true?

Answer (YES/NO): NO